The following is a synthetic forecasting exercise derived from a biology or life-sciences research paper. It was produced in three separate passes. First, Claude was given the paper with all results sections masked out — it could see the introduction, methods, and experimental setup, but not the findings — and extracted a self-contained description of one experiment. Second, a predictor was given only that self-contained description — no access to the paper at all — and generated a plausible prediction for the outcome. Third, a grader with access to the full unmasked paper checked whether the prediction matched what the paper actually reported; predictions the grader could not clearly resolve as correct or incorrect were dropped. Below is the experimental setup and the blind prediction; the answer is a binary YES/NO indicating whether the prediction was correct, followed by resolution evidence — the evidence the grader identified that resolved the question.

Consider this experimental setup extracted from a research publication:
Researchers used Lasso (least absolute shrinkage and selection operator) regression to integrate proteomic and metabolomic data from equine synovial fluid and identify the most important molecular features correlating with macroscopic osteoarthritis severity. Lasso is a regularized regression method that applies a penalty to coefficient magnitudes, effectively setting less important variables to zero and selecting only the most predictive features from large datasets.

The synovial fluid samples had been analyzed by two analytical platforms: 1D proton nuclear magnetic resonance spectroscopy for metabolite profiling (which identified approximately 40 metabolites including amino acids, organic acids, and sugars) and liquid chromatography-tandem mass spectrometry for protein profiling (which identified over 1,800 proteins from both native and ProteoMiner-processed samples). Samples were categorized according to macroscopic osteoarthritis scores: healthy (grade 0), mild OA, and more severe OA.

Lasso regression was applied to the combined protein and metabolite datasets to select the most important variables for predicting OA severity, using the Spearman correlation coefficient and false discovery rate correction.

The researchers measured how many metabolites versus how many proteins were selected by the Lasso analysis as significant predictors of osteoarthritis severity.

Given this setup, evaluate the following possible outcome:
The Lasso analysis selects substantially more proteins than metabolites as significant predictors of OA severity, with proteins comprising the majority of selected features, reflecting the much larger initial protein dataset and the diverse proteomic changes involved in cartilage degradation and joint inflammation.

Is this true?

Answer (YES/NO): YES